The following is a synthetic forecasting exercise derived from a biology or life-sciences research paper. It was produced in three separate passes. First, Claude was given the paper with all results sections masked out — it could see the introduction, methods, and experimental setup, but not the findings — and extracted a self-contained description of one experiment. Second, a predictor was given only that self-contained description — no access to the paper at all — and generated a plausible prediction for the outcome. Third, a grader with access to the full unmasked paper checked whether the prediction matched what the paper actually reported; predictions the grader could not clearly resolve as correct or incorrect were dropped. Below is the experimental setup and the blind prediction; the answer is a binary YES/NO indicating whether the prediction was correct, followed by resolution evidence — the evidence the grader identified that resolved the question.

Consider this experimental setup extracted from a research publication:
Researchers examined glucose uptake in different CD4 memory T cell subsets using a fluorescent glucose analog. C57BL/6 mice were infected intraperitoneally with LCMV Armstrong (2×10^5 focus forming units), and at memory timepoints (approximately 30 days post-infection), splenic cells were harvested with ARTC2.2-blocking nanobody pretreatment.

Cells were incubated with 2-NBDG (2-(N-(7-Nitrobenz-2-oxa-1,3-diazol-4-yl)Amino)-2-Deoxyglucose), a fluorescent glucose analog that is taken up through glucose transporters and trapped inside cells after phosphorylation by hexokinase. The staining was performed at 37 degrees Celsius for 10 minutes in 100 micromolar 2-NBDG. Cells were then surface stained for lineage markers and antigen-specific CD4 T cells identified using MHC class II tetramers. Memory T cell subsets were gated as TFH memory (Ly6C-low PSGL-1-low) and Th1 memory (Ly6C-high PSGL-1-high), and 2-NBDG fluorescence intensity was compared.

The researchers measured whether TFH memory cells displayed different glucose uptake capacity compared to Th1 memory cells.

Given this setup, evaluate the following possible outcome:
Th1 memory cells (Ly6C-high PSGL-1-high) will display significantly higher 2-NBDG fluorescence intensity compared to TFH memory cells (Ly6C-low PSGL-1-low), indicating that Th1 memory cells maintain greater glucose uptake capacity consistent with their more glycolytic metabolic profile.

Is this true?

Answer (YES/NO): NO